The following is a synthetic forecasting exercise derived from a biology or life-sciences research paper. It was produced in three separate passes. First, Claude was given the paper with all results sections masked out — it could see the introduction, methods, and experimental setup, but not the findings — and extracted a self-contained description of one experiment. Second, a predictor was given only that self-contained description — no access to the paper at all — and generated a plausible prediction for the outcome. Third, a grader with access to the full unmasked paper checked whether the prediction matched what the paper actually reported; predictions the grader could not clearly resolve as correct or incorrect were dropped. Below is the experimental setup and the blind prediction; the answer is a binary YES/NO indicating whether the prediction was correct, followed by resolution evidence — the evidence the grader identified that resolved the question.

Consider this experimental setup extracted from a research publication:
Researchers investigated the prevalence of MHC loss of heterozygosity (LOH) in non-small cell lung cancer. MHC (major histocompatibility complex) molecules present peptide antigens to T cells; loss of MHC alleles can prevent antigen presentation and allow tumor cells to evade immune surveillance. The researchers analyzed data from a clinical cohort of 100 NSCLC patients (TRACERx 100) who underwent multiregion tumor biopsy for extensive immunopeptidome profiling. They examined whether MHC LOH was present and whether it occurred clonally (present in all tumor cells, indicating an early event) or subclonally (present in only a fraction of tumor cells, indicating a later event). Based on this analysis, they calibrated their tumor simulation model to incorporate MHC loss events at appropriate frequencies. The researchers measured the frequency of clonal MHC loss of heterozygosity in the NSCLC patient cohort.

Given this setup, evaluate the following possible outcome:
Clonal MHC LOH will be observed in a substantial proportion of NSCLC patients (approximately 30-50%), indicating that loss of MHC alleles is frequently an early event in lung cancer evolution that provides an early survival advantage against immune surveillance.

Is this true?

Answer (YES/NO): NO